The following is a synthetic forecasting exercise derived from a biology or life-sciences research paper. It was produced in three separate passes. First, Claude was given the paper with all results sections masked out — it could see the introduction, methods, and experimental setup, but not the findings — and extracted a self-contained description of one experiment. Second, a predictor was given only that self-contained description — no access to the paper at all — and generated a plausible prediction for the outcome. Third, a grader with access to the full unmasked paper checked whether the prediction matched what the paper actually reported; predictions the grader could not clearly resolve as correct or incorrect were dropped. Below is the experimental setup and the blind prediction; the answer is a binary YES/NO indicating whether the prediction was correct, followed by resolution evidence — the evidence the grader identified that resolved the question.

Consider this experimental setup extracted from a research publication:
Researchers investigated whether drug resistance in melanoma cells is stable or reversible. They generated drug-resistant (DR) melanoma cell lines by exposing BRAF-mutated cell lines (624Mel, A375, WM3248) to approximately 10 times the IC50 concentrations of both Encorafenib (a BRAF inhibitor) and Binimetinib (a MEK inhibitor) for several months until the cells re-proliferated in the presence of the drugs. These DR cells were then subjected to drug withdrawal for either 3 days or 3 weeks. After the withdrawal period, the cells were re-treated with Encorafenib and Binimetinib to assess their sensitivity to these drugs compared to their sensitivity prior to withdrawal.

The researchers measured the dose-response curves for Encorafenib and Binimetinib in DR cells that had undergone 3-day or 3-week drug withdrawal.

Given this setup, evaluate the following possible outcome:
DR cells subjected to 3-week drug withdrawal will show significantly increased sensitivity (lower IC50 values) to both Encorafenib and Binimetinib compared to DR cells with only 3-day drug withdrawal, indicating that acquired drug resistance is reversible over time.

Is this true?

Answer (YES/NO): NO